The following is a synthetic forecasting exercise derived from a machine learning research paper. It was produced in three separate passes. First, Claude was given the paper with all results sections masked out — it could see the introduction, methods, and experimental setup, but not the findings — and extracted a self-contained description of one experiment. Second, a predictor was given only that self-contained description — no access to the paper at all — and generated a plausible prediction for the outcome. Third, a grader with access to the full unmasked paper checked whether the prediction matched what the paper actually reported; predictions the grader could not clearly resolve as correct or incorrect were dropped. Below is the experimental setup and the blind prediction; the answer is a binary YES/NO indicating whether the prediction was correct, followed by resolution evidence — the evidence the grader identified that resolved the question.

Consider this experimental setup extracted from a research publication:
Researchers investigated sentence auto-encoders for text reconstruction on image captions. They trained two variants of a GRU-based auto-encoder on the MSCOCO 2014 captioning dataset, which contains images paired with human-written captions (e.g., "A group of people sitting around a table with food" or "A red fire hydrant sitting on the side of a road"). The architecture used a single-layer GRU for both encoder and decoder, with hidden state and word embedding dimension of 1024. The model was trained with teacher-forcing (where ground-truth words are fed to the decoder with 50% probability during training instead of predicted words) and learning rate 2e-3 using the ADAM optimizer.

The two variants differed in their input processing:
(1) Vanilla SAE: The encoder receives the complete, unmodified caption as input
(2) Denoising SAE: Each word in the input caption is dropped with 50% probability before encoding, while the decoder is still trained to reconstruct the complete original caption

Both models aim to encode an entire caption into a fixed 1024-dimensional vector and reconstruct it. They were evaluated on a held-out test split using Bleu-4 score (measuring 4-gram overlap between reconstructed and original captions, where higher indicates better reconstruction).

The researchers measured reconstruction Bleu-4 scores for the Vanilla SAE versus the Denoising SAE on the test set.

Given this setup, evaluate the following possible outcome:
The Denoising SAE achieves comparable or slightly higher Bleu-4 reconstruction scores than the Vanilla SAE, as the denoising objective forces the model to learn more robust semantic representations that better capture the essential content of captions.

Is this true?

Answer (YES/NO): NO